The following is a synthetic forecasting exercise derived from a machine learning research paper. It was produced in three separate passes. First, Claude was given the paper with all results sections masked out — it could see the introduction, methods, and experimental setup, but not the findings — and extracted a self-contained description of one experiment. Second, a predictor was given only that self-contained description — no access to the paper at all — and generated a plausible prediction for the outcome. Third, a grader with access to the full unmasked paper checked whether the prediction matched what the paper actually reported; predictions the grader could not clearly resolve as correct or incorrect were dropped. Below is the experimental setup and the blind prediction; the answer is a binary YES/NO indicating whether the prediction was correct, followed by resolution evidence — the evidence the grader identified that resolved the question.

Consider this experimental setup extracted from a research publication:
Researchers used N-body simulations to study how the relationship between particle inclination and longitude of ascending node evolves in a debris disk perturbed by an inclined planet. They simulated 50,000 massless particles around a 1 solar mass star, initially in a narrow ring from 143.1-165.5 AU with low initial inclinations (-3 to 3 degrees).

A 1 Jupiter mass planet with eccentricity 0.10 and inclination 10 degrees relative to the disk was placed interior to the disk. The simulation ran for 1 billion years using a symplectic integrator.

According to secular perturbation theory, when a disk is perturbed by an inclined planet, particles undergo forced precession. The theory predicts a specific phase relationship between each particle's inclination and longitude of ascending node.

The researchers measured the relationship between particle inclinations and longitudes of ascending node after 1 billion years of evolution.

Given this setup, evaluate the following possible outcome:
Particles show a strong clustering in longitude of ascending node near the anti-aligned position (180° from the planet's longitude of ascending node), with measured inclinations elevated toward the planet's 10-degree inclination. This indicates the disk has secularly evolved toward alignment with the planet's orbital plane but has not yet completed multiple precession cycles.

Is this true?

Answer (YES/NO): NO